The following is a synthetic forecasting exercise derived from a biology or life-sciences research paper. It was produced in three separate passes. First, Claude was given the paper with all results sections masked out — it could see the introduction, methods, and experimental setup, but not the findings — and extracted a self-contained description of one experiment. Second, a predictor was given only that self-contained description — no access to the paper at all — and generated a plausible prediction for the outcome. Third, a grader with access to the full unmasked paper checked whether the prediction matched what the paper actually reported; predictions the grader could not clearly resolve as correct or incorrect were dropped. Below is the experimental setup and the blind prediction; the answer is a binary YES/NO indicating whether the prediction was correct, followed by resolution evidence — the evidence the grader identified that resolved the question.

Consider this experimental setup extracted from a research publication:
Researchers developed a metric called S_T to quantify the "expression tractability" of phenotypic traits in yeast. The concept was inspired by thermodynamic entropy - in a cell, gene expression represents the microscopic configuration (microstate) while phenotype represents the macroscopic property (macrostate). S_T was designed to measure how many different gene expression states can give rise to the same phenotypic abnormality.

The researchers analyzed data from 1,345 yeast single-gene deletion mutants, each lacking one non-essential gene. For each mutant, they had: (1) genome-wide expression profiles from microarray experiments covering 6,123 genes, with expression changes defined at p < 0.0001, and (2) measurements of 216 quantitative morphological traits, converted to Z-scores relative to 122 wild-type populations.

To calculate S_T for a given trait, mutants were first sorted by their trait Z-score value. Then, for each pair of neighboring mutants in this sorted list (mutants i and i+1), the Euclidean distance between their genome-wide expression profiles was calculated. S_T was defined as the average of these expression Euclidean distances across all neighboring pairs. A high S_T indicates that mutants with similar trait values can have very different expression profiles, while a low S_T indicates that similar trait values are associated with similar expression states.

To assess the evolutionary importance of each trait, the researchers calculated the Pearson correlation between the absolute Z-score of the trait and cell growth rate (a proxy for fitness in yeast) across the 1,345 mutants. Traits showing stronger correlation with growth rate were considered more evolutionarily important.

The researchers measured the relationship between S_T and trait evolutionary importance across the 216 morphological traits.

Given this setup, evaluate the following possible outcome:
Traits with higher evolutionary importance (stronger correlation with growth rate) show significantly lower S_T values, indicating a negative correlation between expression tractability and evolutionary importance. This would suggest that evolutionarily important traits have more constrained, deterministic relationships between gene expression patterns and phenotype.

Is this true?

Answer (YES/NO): YES